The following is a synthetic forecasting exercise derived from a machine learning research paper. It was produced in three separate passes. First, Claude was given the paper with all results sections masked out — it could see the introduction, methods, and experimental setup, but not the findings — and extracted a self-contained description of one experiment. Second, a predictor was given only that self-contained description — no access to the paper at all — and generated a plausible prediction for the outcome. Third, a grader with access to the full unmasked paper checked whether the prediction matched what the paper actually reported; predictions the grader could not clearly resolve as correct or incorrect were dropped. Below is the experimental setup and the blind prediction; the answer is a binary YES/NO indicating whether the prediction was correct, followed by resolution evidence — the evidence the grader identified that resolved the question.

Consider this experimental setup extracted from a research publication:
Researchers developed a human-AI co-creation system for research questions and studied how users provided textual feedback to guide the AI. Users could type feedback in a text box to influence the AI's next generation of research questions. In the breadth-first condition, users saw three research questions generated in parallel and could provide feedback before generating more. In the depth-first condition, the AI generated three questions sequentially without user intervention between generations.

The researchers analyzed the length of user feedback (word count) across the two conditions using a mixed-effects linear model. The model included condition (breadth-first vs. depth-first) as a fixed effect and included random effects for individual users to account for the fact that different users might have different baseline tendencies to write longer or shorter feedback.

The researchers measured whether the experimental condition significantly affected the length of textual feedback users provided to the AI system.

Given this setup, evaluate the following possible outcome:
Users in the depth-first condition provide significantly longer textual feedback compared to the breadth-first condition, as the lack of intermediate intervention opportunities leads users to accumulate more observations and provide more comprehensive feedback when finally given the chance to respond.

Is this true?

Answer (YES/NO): NO